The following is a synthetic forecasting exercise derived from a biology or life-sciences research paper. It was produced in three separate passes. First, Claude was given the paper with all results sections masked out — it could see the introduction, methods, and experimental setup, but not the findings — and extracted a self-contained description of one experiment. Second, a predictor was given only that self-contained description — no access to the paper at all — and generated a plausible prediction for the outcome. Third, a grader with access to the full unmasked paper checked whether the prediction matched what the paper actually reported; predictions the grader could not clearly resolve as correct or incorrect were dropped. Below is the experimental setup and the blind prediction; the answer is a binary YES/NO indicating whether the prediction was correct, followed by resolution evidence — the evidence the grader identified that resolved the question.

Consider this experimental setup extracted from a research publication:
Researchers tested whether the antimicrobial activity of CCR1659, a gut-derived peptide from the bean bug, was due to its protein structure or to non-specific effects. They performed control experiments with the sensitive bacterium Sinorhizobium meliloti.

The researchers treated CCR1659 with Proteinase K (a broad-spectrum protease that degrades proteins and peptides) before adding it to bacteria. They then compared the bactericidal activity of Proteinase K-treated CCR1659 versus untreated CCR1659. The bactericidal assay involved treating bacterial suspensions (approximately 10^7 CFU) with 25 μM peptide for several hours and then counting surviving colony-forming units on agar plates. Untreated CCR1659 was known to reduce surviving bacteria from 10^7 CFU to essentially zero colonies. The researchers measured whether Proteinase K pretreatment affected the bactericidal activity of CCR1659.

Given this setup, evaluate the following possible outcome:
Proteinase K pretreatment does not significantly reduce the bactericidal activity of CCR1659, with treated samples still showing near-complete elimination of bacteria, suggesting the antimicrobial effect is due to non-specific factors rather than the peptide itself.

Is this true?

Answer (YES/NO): NO